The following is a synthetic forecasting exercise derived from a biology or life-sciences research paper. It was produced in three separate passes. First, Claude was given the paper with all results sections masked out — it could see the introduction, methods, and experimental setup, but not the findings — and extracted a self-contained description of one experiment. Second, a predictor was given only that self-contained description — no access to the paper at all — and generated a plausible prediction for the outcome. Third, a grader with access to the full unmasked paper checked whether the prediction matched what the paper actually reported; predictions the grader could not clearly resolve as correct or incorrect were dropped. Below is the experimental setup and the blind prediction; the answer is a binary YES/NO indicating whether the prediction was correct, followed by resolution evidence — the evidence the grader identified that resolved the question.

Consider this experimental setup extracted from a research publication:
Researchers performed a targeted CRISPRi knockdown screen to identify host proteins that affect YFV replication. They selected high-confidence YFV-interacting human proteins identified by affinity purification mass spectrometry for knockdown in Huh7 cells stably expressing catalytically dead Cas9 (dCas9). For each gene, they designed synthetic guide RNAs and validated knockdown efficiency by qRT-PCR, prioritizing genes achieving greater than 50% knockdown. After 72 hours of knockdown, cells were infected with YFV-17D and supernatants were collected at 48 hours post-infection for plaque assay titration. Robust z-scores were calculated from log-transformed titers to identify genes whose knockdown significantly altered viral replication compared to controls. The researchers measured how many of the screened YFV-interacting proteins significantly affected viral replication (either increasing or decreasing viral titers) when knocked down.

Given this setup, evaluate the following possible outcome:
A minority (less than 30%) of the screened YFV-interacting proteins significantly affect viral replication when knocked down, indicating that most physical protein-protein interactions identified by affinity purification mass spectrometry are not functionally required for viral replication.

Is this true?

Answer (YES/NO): NO